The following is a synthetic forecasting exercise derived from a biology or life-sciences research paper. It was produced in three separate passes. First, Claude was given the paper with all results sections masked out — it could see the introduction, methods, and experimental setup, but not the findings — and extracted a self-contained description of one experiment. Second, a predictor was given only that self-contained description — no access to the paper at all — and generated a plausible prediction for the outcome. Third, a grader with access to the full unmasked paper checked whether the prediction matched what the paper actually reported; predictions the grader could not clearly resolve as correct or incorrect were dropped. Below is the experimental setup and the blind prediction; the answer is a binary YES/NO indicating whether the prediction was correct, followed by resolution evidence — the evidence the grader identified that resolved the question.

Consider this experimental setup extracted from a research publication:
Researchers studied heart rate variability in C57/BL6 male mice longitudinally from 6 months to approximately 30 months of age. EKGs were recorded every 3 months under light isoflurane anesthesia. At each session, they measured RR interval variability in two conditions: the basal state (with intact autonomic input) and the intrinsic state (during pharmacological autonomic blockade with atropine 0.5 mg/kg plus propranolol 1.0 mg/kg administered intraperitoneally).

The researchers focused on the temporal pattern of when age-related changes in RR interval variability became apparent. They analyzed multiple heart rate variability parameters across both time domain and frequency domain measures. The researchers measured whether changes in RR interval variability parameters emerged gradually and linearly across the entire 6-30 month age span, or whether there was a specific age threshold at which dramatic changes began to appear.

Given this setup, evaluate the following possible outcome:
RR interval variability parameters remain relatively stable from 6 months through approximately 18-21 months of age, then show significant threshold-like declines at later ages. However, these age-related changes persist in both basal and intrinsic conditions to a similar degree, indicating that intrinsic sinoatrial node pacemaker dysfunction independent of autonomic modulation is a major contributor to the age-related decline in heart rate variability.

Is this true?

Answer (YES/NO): NO